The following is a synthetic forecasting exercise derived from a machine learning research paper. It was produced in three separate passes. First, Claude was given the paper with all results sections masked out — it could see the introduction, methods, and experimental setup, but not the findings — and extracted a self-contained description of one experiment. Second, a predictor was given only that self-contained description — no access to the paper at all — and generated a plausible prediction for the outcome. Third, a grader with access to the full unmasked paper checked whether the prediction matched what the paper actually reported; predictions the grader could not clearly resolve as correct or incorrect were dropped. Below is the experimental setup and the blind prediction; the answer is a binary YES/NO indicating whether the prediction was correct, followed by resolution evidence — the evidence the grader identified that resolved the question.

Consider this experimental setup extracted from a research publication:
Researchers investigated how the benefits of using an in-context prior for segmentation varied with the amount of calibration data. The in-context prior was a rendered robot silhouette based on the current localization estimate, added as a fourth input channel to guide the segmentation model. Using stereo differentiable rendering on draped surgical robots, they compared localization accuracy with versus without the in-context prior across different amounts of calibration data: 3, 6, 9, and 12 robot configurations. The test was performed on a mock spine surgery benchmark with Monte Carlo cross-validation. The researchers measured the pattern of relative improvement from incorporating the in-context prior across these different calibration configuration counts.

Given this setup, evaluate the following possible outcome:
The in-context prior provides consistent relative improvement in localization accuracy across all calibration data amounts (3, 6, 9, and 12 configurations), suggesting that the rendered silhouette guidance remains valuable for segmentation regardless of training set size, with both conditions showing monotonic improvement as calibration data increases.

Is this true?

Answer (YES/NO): NO